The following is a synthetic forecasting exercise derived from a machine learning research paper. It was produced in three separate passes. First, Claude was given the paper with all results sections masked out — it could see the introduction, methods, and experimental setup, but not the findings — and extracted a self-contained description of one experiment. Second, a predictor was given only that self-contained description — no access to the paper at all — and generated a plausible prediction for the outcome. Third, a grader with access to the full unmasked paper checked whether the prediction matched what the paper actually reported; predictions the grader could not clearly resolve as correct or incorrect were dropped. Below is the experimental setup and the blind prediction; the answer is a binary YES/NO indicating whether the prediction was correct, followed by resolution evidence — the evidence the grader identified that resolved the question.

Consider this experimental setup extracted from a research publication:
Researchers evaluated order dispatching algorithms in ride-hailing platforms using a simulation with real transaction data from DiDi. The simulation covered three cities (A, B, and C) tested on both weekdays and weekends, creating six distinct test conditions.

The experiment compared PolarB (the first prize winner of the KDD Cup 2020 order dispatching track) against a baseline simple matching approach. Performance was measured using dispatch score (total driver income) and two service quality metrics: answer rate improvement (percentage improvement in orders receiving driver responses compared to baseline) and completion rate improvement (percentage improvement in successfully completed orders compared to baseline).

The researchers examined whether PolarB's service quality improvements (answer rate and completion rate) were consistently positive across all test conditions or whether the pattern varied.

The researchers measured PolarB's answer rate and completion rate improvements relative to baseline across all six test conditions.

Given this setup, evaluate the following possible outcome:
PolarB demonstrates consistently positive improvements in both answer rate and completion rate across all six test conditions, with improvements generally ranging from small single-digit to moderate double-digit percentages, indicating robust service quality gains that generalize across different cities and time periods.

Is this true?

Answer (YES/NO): NO